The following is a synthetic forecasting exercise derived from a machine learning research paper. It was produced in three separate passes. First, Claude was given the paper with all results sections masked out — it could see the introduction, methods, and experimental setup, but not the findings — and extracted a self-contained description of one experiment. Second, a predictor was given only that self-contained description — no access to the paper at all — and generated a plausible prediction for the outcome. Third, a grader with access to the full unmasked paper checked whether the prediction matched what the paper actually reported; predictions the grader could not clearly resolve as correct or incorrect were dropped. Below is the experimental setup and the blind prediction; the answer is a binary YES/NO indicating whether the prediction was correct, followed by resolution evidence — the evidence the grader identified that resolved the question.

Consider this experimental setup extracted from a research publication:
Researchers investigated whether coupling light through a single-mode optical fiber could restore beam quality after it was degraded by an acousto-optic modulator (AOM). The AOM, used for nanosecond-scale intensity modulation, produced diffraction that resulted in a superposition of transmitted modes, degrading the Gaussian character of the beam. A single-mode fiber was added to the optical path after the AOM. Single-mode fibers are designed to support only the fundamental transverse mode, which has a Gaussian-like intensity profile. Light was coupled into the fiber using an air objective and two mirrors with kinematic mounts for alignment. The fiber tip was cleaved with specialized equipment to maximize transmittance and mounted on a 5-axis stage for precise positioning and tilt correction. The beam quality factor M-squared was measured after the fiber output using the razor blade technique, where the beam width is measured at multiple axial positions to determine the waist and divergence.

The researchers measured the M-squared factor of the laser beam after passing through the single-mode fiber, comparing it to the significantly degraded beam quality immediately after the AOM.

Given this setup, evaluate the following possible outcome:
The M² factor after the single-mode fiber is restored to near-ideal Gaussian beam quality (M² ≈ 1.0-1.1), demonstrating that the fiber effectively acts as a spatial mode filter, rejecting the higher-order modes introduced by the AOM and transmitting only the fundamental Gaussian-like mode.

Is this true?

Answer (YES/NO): NO